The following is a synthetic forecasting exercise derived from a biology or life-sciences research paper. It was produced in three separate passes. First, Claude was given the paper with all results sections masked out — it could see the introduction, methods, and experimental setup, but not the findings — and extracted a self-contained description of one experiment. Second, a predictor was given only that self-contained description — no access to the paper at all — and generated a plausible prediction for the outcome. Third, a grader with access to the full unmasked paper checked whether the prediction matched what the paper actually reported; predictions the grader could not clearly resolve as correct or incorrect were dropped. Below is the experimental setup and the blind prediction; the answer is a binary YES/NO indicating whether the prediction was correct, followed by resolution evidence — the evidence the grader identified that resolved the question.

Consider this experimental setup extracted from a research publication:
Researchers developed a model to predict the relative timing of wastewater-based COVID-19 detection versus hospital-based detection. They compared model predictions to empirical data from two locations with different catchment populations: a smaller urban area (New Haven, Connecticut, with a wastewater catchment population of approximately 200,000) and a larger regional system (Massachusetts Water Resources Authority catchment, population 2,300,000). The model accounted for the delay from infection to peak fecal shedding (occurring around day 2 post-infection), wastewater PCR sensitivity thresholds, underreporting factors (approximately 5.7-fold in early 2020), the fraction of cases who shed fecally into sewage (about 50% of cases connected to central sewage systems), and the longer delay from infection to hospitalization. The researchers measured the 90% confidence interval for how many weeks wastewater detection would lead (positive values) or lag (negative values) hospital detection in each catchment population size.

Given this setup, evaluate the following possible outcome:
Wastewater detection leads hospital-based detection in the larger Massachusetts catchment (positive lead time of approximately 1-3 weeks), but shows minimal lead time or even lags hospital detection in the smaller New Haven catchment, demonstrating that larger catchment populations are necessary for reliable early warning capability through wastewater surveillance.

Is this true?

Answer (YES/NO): NO